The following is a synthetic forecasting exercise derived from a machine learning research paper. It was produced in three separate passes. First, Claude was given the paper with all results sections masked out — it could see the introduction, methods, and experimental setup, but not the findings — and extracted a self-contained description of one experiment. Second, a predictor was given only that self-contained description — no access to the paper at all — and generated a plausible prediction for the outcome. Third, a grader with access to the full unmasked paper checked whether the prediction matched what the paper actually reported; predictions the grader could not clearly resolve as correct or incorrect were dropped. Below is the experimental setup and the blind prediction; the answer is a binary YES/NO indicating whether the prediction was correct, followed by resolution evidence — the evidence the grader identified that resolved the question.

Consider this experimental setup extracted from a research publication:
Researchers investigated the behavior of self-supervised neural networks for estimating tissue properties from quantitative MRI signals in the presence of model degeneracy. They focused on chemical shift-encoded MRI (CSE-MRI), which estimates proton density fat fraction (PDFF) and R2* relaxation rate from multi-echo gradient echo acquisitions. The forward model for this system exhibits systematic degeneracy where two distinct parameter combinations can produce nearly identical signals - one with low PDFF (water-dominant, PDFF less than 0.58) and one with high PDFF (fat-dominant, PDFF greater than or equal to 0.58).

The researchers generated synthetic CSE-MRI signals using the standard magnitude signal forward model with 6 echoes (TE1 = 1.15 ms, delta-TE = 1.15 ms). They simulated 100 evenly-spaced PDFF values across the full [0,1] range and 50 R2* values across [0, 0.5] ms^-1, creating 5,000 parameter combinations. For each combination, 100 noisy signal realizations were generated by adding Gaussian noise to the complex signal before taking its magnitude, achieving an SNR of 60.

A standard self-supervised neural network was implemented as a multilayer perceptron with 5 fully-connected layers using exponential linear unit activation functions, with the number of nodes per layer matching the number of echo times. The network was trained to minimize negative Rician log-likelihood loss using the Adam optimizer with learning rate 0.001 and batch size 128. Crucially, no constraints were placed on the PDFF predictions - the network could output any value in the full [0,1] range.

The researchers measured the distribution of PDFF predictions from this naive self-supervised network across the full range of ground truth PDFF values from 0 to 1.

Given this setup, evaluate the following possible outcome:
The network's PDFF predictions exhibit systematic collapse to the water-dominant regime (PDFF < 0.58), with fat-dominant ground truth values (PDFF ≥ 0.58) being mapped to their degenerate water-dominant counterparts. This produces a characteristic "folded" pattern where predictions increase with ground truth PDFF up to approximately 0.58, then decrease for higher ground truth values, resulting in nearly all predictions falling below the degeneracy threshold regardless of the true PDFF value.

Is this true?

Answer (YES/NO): NO